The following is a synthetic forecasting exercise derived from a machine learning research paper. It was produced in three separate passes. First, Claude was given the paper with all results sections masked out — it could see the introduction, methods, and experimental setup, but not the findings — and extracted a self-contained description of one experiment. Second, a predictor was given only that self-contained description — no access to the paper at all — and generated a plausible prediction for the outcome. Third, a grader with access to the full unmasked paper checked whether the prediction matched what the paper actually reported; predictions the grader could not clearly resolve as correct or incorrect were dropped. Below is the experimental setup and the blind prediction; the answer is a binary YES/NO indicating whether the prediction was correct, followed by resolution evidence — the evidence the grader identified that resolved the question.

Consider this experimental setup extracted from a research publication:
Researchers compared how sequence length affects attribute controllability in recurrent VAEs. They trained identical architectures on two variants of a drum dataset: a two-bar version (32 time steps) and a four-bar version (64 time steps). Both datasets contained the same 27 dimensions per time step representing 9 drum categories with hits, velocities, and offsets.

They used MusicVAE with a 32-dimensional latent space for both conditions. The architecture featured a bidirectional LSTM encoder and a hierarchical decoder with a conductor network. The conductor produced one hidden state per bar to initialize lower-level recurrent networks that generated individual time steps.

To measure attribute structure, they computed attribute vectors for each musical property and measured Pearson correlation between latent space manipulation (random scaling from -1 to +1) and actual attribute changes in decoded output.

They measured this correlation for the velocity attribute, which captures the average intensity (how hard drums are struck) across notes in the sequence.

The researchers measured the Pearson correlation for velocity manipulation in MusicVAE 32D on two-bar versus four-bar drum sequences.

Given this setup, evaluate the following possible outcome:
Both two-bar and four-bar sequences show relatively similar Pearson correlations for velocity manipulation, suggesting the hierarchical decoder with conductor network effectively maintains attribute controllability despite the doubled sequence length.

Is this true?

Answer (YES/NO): YES